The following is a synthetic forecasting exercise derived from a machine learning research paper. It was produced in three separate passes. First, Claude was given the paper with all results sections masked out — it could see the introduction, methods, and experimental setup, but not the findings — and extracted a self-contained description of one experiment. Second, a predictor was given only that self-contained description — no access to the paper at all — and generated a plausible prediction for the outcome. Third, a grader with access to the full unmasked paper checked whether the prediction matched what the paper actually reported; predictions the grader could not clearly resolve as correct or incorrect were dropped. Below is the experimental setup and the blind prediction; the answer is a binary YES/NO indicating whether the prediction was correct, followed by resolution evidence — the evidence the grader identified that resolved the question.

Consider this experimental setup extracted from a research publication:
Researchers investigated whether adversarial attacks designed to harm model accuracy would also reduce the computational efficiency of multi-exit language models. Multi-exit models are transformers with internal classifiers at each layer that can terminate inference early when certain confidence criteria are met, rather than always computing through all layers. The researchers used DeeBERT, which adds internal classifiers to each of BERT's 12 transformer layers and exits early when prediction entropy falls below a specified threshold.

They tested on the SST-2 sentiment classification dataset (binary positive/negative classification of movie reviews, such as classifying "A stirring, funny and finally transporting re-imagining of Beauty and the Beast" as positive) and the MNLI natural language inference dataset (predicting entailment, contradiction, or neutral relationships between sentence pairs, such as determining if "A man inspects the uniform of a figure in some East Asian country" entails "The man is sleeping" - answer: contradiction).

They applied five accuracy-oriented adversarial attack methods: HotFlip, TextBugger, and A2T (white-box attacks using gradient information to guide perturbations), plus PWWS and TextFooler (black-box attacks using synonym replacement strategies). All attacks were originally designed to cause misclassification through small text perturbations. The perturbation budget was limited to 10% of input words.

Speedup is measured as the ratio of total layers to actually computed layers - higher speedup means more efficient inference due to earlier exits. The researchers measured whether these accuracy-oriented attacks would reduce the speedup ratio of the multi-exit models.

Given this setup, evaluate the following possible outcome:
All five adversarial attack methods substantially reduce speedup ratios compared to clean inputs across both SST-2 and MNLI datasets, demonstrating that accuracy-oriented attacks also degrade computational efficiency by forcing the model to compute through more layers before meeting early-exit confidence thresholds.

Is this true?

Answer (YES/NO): NO